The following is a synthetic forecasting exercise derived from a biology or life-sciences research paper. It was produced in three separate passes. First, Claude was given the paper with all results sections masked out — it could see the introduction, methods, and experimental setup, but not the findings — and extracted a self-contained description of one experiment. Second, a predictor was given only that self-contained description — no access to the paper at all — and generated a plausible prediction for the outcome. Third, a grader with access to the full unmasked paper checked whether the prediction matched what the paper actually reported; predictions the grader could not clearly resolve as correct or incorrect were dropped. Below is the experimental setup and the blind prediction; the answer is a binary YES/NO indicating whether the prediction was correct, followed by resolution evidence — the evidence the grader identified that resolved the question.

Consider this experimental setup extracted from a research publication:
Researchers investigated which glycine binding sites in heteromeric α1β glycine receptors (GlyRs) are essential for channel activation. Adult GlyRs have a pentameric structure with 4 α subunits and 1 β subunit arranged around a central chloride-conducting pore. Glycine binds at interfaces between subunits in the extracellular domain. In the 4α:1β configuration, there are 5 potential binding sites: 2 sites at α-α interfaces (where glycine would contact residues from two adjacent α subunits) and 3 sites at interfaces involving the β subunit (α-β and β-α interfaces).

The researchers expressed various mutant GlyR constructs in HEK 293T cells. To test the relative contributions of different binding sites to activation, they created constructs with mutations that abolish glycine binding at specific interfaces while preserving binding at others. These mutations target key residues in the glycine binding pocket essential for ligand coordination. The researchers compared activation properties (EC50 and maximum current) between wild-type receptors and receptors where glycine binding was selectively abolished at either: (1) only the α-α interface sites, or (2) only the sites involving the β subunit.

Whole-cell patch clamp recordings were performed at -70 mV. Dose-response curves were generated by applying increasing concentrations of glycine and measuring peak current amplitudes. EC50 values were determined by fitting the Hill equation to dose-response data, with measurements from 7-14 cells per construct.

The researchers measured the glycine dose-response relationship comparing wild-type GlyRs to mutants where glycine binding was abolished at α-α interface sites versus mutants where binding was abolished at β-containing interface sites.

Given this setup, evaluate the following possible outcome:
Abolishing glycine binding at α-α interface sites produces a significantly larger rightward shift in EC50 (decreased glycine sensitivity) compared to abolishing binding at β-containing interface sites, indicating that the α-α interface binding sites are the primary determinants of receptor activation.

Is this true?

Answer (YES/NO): NO